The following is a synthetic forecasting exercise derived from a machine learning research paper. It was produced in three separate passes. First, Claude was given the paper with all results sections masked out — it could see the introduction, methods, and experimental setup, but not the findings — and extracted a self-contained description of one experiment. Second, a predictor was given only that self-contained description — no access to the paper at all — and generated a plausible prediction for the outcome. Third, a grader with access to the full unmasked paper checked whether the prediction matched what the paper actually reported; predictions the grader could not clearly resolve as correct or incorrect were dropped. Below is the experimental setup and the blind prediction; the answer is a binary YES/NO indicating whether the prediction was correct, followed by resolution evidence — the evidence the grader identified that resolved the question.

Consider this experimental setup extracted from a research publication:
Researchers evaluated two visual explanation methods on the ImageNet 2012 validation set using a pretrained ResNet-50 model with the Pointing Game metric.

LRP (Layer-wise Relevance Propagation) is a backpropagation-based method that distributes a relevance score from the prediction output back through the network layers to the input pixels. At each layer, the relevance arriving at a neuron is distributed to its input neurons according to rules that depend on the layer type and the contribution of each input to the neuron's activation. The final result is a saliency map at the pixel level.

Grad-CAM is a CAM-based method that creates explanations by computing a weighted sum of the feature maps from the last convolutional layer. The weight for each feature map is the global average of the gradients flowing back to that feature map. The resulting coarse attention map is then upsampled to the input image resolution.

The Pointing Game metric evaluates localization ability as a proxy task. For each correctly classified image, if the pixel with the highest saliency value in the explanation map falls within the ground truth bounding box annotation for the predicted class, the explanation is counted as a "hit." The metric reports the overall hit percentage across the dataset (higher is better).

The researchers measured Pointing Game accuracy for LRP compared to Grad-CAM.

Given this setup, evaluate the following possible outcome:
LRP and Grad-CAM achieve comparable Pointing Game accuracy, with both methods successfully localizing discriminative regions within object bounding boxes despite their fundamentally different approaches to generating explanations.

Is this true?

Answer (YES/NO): NO